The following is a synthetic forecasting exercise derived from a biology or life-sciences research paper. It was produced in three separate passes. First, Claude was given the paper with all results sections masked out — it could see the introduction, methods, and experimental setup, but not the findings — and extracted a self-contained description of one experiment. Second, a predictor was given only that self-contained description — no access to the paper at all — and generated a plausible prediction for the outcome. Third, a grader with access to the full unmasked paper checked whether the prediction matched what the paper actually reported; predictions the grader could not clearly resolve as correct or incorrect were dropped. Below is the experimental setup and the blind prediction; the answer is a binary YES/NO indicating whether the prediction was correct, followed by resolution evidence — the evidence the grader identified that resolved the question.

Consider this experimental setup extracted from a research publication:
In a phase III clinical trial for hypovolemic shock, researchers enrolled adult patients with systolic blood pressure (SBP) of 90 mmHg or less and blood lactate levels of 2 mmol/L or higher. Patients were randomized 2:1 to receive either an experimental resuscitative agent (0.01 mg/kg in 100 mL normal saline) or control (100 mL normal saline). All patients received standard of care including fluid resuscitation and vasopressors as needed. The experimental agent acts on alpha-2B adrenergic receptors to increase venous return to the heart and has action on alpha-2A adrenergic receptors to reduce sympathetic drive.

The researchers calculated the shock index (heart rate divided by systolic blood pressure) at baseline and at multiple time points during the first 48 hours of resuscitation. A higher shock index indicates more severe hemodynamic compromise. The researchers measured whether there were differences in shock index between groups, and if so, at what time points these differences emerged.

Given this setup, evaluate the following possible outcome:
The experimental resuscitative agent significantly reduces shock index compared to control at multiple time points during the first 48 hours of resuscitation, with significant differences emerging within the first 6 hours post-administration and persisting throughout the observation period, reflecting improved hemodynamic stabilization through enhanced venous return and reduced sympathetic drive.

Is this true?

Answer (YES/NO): NO